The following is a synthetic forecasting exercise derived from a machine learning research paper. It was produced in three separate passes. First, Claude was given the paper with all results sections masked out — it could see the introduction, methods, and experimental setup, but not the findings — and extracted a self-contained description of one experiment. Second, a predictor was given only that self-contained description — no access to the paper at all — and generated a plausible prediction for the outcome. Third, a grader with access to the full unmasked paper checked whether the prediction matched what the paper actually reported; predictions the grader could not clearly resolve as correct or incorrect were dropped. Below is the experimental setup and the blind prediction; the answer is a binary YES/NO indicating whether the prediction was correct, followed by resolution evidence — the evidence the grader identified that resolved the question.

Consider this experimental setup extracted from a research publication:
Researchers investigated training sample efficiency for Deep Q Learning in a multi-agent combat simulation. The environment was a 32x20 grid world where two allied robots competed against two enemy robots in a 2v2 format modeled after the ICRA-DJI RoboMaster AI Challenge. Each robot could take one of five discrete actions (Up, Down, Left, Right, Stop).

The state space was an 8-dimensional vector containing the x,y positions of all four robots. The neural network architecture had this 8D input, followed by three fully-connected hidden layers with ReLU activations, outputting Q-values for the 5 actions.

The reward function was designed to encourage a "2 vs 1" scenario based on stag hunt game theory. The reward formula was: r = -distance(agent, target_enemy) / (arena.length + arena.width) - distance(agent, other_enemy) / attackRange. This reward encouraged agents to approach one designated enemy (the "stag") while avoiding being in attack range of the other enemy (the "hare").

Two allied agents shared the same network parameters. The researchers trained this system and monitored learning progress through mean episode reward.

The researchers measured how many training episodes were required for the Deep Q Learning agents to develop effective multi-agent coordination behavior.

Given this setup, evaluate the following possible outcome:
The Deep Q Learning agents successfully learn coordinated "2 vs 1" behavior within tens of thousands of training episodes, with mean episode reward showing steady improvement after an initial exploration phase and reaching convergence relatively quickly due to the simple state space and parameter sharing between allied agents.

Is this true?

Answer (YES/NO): NO